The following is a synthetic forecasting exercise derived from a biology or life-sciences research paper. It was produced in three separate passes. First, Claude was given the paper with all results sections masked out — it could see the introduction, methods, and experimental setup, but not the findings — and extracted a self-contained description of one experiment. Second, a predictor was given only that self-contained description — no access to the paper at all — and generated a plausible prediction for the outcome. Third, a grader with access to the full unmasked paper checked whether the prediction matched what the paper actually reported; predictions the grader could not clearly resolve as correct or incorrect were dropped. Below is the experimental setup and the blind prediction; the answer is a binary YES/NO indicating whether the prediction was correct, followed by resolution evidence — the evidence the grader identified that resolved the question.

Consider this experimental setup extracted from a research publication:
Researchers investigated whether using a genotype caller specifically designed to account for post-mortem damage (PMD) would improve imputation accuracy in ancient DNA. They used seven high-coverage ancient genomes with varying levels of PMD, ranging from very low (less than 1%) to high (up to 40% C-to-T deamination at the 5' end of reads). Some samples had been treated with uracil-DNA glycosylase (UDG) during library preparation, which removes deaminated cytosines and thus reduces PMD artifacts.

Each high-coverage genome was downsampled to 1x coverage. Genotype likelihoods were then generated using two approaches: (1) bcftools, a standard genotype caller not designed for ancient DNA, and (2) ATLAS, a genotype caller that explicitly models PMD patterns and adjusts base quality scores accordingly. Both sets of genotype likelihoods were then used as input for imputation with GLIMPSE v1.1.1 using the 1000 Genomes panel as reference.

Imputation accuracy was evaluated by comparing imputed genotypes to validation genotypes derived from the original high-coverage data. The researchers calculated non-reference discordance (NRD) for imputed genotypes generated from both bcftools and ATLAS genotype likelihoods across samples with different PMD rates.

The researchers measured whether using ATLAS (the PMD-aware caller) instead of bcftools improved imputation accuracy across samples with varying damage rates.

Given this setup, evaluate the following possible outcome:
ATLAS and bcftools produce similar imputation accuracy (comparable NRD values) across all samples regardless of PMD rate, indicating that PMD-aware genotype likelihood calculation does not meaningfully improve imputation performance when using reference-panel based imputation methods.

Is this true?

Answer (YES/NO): NO